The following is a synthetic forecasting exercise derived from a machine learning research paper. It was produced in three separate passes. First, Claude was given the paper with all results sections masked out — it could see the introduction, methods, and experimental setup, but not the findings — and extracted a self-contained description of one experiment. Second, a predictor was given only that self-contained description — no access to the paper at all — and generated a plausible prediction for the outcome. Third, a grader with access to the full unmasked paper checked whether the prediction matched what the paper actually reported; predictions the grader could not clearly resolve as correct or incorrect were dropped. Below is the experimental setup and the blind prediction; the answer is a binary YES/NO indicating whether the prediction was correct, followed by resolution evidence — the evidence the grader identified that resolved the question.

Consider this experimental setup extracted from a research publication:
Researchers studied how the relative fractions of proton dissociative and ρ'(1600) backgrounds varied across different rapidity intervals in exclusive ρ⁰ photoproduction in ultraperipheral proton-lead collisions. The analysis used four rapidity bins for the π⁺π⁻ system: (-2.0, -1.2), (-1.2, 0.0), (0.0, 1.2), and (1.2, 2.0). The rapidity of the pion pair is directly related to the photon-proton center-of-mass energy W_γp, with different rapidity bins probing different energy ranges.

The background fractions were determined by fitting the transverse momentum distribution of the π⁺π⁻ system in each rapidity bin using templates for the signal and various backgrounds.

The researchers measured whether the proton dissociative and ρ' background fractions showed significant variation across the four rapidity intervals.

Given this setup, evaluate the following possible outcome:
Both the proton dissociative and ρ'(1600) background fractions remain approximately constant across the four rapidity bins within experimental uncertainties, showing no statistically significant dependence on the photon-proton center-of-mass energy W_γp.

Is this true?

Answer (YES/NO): YES